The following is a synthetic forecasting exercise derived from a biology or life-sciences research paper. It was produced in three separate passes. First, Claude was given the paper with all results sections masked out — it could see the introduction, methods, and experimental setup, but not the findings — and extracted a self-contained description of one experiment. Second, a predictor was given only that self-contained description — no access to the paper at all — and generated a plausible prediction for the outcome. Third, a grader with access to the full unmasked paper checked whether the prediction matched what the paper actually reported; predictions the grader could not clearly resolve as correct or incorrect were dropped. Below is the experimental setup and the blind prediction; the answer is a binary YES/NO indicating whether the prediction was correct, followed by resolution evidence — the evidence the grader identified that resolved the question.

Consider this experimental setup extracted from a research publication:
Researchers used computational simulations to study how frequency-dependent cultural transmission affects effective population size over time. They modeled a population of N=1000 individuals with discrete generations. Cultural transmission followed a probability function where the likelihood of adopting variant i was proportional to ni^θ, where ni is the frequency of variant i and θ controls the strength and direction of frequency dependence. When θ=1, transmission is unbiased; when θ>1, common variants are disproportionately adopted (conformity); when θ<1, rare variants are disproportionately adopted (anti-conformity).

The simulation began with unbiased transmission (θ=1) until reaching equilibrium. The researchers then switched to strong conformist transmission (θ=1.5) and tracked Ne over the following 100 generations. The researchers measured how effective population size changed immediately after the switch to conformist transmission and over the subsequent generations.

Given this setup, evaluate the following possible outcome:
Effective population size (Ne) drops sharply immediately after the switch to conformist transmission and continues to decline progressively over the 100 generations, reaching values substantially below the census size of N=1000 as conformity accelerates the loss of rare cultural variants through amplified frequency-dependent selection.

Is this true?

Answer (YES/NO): NO